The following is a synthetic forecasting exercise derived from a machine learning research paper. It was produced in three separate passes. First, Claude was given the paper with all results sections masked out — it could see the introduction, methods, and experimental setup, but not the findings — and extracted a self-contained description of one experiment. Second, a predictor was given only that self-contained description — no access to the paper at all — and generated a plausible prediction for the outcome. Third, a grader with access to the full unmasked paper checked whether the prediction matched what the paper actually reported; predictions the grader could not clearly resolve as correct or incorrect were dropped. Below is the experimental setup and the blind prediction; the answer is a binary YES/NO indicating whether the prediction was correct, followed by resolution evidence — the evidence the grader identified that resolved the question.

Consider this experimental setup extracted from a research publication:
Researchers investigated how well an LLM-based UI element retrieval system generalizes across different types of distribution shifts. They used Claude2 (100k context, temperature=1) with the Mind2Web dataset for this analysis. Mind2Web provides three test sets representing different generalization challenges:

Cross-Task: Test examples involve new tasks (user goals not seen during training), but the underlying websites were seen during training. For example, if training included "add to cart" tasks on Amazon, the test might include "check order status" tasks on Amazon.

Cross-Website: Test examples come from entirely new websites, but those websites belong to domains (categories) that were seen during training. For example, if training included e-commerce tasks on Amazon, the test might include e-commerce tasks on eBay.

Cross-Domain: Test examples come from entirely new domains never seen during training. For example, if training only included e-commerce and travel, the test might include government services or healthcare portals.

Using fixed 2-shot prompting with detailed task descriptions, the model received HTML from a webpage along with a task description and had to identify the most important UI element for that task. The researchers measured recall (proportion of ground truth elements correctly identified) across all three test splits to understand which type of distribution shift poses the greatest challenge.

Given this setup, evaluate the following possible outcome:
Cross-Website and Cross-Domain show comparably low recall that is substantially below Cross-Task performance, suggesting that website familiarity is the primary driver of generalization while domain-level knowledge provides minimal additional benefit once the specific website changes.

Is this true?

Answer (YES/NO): YES